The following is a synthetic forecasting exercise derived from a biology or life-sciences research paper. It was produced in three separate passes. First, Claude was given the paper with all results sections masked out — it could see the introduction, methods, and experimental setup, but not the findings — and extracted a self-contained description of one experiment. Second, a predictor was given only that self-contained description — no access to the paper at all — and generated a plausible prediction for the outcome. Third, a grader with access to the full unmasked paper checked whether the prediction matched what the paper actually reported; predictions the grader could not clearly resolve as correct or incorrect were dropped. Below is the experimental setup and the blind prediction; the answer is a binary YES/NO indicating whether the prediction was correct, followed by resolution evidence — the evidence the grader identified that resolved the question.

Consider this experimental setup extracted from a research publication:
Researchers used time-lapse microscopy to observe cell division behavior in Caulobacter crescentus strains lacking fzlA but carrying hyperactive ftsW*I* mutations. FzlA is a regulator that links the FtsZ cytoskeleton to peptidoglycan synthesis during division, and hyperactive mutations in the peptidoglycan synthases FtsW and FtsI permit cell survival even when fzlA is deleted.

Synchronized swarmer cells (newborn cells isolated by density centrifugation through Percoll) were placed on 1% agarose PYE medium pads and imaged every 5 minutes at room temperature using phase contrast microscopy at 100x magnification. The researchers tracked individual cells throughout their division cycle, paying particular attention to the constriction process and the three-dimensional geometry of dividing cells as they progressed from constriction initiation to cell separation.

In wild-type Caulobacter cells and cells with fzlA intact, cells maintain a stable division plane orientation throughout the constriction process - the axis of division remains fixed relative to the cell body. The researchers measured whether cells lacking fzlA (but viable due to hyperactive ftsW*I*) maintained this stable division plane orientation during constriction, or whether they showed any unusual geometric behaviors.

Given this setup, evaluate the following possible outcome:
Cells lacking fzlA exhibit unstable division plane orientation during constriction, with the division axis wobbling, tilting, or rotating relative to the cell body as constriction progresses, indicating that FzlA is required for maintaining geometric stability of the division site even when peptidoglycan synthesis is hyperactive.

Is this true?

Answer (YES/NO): YES